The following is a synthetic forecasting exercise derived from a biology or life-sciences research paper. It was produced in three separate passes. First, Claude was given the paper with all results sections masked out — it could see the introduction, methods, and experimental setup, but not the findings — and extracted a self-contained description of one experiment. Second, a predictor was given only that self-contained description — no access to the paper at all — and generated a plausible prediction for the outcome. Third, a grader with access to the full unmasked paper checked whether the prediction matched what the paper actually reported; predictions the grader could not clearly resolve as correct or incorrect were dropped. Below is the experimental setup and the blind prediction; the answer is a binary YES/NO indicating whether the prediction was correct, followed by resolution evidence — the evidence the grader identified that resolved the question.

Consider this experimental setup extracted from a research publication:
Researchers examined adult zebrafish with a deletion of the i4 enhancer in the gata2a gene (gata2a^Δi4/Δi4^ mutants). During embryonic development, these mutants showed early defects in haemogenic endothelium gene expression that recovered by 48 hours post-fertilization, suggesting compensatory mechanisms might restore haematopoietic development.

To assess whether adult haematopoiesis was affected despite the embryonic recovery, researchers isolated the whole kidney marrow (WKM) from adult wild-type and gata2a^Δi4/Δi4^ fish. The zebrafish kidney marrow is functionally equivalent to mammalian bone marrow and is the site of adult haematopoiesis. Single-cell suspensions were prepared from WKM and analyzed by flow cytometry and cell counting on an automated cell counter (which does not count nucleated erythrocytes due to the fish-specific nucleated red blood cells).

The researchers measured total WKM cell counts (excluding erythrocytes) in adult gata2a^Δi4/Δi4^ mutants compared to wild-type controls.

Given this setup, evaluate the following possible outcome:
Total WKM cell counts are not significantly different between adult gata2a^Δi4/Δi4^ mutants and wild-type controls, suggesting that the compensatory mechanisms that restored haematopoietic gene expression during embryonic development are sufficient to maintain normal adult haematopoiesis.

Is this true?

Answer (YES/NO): NO